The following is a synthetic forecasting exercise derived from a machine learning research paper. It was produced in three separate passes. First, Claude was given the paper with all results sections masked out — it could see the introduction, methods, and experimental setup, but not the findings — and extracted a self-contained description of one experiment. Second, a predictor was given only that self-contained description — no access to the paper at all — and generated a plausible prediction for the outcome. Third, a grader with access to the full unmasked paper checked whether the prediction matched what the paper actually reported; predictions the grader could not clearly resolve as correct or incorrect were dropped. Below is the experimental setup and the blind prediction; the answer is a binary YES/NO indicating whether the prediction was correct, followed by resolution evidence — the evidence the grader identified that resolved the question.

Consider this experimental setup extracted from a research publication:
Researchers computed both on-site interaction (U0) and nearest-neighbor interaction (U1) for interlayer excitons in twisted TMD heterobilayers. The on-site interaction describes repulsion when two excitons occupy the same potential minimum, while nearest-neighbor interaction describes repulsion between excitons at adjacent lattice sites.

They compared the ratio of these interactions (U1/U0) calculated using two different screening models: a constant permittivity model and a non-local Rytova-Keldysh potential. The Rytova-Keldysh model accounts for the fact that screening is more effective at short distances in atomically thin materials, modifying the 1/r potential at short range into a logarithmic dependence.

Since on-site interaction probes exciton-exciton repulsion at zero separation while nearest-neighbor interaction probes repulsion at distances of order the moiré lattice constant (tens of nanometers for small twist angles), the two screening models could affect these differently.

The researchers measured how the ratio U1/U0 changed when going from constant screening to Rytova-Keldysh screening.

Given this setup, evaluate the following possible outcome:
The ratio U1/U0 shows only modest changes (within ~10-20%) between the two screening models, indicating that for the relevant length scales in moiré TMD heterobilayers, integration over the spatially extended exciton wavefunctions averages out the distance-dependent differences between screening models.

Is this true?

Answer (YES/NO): NO